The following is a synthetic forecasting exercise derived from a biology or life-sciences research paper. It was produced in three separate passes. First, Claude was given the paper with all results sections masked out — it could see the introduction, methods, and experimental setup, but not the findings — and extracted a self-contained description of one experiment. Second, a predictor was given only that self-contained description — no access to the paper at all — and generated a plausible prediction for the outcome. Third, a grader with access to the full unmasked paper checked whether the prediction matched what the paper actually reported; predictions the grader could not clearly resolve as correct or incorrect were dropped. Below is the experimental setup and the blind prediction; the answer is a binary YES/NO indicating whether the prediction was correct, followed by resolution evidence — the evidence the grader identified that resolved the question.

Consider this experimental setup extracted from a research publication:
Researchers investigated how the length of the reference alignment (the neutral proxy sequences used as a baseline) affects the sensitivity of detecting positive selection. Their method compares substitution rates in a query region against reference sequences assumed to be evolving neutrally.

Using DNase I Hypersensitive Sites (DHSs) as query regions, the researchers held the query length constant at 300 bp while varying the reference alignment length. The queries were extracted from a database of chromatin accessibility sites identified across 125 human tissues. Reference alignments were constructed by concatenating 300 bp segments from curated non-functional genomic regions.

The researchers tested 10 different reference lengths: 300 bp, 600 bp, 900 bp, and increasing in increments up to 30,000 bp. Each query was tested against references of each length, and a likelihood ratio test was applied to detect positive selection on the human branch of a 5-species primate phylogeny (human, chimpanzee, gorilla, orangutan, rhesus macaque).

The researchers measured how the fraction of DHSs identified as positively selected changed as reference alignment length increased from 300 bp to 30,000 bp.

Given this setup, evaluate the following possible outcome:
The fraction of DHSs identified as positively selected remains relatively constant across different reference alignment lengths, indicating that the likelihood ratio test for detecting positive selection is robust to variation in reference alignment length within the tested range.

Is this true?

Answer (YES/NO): NO